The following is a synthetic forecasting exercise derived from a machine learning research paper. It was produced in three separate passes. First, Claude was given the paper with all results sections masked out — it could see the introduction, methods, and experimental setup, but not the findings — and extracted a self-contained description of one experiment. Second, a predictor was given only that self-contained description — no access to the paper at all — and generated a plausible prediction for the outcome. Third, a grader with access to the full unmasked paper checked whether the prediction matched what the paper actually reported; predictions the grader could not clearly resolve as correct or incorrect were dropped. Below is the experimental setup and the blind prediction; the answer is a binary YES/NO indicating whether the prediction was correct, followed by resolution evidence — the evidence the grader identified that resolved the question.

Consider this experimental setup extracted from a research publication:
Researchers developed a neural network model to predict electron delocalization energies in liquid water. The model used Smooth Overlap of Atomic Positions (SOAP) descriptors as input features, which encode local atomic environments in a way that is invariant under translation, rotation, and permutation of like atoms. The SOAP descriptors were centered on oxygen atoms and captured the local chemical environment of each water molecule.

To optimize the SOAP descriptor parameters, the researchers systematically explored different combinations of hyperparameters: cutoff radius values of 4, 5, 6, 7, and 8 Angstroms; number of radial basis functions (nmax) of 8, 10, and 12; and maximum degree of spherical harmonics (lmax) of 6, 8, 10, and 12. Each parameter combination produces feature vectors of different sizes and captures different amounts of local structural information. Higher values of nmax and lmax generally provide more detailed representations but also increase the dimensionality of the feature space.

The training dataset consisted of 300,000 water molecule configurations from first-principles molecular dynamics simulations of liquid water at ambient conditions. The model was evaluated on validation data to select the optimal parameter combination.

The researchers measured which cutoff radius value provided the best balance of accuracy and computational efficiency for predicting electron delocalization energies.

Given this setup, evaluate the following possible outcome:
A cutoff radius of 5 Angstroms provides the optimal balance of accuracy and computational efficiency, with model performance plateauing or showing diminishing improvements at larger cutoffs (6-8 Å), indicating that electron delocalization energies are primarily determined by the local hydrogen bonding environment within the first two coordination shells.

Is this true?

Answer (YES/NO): YES